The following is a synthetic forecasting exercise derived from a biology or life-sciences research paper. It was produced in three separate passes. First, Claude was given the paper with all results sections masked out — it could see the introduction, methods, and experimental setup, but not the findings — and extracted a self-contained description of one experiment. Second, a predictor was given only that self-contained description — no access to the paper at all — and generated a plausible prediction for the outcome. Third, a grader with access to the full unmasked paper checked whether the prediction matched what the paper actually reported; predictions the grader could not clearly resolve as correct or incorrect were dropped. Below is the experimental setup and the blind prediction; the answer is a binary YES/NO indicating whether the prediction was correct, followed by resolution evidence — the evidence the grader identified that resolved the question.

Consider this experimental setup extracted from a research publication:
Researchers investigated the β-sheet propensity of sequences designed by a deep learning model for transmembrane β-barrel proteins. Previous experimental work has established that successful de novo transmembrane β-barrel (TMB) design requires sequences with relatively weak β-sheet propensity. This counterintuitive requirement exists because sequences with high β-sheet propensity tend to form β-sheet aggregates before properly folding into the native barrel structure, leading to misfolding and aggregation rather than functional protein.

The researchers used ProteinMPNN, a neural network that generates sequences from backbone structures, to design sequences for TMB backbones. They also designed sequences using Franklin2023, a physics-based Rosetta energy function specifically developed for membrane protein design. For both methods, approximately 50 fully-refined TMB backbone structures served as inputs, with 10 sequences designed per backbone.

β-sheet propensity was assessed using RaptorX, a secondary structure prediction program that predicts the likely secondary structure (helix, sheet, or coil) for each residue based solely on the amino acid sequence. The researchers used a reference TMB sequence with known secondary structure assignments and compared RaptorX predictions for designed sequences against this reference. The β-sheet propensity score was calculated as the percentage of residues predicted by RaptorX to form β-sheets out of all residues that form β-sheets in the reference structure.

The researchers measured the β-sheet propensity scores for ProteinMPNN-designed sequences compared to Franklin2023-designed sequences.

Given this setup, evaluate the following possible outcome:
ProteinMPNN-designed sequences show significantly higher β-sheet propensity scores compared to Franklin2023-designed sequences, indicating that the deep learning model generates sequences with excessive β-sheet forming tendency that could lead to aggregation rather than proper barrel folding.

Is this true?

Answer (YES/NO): NO